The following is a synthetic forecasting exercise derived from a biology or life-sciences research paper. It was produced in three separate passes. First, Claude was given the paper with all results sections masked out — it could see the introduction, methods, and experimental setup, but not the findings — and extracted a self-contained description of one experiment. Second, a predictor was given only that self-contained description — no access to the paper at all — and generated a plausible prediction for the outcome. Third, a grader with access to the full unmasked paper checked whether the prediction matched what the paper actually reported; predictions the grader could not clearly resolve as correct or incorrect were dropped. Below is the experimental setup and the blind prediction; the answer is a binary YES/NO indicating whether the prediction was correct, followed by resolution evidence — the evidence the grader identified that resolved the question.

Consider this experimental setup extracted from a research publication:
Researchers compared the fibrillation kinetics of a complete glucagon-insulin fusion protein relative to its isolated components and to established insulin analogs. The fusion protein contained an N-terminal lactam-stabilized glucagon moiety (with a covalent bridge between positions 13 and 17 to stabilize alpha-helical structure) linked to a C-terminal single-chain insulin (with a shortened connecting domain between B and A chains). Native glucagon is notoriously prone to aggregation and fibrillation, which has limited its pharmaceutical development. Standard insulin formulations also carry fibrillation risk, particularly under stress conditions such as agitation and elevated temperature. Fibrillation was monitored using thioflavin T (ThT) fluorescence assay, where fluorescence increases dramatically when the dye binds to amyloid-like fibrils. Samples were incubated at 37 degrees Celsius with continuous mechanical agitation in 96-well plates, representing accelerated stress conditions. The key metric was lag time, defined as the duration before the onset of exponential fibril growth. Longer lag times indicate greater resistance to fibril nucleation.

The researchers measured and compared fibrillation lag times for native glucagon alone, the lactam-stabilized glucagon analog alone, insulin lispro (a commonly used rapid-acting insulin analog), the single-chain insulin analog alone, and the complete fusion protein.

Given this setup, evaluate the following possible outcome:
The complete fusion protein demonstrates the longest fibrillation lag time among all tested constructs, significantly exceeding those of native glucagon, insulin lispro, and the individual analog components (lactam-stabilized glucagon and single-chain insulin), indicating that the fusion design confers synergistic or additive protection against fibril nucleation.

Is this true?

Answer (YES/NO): NO